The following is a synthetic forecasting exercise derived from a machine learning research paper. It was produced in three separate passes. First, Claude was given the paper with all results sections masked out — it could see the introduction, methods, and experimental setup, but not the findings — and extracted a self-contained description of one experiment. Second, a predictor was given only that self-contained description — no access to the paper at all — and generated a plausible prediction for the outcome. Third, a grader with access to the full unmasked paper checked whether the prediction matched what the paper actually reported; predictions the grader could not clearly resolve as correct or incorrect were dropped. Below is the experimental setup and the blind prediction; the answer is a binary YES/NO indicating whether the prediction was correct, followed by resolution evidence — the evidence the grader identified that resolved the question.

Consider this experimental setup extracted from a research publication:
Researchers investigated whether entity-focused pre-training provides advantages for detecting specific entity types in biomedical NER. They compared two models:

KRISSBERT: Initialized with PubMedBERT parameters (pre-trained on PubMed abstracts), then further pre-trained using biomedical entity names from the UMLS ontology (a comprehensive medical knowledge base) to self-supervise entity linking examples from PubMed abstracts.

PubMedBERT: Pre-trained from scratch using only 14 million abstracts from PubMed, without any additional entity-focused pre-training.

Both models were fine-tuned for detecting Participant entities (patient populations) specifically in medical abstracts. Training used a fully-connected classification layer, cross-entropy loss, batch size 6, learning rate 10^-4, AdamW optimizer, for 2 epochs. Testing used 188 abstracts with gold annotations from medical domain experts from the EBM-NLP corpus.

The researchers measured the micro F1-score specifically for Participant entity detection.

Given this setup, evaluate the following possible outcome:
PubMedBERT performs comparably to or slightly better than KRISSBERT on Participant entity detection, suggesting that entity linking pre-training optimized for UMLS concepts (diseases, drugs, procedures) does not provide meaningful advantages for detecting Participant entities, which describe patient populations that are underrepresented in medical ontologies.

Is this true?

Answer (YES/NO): NO